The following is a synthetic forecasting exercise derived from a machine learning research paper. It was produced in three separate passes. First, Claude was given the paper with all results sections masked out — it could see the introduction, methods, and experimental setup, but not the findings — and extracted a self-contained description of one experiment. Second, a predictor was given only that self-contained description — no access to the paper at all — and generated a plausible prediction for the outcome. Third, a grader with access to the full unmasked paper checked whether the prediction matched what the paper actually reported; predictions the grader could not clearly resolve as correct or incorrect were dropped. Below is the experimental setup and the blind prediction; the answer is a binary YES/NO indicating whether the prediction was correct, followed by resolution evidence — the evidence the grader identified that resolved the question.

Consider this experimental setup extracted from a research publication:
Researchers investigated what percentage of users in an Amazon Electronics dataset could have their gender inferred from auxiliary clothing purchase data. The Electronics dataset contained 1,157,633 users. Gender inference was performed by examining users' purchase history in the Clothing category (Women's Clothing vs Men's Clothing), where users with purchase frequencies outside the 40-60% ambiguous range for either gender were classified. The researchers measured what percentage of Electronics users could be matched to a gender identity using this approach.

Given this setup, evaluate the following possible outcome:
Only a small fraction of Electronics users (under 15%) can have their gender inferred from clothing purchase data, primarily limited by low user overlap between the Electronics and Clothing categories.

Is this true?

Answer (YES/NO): YES